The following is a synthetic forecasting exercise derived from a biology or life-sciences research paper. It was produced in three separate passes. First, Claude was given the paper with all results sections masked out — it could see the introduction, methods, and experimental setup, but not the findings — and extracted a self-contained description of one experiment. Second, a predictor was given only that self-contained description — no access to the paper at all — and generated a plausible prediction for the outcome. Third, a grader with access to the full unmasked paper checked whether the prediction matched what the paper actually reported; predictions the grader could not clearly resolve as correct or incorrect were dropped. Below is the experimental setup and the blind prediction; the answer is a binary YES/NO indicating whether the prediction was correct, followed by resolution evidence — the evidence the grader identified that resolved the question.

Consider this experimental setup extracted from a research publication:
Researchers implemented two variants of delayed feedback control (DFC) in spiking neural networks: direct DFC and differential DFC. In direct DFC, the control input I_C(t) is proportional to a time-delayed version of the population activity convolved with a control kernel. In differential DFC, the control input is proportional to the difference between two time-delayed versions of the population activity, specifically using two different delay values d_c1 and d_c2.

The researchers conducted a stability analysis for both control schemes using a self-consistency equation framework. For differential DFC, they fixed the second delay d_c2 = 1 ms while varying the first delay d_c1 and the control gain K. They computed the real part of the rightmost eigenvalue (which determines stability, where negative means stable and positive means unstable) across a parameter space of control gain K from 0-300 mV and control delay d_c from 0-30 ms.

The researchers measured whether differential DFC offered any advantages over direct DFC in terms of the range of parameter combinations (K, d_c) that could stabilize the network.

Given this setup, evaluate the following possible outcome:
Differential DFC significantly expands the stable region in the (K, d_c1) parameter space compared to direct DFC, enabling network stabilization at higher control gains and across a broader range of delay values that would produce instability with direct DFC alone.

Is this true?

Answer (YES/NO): YES